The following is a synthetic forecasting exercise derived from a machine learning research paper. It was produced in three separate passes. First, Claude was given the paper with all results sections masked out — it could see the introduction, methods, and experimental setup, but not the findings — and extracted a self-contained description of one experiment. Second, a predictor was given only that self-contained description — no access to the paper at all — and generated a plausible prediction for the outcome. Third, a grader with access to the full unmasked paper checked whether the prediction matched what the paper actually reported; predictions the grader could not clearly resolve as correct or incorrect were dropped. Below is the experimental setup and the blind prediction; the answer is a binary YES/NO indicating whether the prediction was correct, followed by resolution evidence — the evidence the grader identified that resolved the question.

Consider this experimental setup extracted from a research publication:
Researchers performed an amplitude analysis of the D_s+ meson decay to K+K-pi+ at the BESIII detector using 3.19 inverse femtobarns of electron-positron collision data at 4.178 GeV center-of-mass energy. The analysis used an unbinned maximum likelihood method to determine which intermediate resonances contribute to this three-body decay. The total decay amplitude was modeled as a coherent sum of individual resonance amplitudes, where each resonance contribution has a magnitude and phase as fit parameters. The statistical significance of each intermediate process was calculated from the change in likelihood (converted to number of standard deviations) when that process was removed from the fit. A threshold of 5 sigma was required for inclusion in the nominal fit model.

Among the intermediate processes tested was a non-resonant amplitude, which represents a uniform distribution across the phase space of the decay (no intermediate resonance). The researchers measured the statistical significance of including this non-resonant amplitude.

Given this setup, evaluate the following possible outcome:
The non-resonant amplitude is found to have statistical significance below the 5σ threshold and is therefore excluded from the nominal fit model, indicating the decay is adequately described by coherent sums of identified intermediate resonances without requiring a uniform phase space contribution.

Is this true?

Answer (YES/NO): YES